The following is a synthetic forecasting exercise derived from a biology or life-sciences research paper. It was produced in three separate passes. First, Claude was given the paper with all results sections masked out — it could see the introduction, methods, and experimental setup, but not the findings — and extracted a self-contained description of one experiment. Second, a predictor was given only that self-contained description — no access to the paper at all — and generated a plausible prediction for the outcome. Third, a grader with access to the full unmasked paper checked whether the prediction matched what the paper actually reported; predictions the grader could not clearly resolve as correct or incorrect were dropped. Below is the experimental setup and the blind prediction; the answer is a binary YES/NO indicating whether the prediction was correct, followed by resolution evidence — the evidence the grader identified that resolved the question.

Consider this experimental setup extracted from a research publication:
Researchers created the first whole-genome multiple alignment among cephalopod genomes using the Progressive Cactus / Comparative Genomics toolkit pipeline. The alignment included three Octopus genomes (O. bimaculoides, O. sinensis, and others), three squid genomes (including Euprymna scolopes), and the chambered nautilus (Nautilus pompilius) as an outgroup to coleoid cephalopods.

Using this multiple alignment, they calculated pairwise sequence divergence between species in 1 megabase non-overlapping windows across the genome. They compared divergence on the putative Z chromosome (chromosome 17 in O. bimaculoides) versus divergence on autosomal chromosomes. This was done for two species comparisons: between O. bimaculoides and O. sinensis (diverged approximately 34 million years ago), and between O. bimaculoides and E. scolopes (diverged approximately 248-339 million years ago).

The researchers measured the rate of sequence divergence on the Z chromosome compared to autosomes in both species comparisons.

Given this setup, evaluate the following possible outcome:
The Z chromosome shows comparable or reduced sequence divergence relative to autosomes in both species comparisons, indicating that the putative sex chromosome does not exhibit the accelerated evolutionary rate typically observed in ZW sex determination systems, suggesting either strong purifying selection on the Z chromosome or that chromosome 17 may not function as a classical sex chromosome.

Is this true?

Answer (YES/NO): YES